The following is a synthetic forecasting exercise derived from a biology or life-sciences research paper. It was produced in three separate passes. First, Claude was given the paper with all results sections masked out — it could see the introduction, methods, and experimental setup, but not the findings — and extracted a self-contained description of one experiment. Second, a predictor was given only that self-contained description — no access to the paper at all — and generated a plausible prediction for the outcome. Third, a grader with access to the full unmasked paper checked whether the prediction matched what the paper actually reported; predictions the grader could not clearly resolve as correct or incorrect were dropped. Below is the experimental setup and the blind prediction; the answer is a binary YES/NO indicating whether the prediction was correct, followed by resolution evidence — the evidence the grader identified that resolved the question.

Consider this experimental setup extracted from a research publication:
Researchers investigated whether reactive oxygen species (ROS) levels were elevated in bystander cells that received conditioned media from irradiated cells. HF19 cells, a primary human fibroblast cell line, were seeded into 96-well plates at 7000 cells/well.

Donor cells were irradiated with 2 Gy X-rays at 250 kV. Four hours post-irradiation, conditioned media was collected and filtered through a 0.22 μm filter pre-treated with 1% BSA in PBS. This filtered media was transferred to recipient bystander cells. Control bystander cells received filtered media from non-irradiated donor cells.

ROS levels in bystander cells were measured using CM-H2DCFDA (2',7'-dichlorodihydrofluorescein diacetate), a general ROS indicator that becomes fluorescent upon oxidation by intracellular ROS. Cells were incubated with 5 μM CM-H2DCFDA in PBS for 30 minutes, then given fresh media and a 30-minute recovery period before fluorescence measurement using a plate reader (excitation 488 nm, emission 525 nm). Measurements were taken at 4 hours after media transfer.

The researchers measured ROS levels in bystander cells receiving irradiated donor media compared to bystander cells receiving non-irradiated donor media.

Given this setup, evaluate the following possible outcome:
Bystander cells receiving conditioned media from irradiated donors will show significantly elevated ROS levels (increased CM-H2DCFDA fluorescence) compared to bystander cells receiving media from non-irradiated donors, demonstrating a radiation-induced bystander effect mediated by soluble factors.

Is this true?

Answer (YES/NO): NO